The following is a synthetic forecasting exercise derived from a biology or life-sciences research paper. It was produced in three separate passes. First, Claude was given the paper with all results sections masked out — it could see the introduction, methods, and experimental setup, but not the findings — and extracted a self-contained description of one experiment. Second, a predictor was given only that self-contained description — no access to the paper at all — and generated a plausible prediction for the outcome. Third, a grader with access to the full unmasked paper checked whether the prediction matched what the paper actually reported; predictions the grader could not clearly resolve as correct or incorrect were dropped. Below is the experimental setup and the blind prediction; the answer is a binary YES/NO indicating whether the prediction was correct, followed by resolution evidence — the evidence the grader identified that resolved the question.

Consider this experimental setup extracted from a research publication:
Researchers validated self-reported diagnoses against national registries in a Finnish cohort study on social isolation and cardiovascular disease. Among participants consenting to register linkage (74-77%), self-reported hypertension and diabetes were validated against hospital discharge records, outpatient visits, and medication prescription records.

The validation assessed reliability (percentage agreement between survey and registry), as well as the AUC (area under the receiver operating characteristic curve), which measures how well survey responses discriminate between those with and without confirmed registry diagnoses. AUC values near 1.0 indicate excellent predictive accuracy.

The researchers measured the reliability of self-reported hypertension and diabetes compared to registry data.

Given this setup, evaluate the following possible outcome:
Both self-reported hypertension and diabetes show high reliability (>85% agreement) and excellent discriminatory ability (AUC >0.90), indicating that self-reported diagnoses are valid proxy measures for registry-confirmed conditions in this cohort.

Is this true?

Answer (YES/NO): YES